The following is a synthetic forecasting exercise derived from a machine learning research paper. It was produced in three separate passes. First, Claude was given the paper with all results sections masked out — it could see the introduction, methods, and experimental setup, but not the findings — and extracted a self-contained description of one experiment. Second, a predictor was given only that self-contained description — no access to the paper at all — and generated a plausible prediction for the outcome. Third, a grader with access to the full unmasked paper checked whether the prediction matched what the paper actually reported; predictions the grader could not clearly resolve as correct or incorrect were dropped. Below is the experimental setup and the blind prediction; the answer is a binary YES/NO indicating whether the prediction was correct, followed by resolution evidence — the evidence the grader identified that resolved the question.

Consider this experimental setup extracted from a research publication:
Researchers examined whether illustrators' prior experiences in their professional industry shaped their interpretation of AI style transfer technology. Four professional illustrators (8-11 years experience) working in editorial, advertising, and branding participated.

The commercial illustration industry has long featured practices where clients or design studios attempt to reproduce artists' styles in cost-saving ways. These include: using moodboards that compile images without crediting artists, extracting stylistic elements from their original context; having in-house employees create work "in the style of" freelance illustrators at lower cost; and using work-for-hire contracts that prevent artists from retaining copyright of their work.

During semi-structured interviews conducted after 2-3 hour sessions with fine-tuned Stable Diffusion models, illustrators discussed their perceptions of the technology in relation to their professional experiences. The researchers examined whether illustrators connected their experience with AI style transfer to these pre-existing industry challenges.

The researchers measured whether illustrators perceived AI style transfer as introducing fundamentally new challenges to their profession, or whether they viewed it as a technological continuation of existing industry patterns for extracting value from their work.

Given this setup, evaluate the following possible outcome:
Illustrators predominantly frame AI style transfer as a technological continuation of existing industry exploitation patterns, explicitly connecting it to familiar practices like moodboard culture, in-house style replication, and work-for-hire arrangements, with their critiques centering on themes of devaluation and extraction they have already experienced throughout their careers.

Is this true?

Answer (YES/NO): YES